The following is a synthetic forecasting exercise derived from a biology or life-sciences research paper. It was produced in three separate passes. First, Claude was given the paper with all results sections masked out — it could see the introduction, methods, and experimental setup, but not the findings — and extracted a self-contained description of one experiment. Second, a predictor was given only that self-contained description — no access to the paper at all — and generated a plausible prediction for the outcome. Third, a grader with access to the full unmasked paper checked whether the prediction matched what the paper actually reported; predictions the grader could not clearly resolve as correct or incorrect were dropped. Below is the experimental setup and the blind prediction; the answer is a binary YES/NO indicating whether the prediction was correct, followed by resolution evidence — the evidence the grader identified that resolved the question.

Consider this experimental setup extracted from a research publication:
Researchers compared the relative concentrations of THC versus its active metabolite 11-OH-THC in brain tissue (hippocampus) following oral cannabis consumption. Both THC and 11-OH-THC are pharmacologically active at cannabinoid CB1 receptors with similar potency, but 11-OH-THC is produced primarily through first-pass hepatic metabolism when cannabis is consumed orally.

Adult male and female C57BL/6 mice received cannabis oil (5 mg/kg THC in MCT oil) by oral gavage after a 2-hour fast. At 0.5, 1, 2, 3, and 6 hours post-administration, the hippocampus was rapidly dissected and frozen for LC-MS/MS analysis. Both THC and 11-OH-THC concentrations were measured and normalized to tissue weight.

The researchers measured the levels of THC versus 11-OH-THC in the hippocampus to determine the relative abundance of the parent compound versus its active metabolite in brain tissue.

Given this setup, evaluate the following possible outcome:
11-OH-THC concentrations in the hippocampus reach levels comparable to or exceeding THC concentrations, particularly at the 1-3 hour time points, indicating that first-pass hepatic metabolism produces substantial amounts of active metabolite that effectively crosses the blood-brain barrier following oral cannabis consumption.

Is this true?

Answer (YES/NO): YES